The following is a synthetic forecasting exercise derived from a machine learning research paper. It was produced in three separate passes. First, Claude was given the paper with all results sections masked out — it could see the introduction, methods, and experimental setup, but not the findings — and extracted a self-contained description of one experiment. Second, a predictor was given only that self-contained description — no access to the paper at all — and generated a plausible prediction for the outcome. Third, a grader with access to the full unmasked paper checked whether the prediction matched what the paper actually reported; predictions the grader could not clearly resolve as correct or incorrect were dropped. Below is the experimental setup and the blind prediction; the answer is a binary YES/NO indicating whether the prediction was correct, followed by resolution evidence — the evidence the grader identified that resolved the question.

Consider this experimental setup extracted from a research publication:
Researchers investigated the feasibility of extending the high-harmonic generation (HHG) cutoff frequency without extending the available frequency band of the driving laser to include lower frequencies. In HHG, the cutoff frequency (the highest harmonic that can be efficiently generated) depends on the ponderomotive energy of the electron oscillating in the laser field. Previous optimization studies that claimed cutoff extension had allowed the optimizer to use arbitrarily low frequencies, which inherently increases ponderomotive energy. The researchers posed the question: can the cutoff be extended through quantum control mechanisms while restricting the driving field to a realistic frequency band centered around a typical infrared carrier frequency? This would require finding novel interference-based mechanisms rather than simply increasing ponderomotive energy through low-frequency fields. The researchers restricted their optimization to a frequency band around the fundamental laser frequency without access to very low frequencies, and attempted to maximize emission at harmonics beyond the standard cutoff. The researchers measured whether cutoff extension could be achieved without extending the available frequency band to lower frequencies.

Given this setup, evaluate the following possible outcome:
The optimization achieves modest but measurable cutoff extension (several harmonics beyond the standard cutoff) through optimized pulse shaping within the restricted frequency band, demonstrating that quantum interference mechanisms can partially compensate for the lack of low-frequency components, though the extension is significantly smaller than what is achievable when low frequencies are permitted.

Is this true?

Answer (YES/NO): NO